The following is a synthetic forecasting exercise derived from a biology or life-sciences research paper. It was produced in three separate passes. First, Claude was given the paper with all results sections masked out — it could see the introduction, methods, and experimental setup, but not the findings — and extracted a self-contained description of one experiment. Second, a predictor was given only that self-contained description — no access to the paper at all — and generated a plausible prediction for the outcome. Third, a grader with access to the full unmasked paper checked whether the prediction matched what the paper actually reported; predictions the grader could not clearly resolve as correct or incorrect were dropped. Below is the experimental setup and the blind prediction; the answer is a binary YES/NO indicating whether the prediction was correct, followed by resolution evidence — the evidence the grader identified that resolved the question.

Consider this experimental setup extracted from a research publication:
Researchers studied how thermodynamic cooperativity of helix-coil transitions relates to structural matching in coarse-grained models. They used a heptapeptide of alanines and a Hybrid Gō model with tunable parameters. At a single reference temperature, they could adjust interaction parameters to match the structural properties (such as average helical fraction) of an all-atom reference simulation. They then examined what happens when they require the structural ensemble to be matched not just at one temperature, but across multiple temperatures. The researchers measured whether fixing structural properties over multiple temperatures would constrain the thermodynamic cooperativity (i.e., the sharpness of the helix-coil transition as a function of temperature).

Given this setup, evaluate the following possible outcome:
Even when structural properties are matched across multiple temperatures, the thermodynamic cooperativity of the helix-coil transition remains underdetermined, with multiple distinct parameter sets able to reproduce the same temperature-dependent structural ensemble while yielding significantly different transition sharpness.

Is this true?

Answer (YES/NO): NO